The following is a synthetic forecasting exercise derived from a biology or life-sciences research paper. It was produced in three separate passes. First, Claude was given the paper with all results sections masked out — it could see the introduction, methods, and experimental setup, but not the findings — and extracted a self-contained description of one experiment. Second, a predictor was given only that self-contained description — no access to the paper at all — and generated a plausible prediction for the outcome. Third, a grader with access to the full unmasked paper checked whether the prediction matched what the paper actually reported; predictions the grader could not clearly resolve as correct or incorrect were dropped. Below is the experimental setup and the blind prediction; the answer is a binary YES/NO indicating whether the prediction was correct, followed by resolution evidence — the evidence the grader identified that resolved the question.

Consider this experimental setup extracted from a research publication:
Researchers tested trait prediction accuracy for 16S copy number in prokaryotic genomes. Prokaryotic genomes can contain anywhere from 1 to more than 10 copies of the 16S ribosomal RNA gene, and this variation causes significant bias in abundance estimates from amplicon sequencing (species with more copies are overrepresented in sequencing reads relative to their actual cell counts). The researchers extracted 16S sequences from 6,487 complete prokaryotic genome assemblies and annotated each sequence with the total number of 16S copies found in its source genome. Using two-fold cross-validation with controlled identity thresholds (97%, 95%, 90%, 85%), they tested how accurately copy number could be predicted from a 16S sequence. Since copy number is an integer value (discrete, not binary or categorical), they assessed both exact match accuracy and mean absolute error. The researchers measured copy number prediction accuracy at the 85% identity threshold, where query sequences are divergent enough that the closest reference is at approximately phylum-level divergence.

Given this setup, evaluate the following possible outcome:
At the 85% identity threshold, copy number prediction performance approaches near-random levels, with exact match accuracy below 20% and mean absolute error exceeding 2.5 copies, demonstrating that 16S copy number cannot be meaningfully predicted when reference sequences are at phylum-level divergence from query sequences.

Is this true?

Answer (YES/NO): NO